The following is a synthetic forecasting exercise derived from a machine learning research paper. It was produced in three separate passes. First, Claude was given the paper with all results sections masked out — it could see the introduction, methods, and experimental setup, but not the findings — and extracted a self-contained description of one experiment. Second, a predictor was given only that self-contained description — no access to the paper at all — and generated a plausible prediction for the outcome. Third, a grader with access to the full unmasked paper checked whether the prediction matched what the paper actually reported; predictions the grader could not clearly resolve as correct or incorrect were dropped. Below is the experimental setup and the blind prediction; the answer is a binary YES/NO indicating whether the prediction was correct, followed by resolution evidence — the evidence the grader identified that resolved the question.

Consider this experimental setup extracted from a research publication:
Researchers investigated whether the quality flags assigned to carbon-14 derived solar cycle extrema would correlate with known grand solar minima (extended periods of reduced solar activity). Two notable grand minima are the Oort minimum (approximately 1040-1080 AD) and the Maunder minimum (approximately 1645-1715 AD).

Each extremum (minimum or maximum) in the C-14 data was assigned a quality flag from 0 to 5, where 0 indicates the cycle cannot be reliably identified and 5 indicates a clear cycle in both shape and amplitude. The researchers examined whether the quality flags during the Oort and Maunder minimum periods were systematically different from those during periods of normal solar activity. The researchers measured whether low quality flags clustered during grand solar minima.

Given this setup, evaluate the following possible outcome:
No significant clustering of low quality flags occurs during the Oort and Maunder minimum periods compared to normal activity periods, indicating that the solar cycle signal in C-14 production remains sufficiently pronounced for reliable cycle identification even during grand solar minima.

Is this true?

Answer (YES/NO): NO